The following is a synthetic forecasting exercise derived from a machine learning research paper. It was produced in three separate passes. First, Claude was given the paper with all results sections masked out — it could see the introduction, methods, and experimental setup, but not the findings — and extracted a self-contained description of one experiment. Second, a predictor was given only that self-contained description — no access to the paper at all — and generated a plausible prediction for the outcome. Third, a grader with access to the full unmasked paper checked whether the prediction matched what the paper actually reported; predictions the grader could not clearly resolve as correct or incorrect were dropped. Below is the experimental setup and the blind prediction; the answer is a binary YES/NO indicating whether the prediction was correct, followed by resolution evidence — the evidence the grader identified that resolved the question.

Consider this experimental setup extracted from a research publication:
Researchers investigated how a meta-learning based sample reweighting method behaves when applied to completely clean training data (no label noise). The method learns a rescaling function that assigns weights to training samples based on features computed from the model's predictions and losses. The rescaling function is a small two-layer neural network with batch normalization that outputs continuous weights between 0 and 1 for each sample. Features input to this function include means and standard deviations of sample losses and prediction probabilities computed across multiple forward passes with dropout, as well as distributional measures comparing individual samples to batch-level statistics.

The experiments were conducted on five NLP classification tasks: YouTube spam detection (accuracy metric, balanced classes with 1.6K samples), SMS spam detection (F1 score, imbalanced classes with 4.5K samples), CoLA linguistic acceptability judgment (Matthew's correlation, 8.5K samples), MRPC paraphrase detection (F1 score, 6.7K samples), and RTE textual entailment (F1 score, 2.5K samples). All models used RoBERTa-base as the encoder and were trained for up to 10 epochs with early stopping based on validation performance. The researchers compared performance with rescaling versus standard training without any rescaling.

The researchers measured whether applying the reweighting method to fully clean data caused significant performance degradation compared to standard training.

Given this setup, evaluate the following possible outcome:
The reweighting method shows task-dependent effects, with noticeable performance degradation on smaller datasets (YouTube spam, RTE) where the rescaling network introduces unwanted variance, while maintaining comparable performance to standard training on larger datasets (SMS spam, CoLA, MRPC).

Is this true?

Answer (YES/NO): NO